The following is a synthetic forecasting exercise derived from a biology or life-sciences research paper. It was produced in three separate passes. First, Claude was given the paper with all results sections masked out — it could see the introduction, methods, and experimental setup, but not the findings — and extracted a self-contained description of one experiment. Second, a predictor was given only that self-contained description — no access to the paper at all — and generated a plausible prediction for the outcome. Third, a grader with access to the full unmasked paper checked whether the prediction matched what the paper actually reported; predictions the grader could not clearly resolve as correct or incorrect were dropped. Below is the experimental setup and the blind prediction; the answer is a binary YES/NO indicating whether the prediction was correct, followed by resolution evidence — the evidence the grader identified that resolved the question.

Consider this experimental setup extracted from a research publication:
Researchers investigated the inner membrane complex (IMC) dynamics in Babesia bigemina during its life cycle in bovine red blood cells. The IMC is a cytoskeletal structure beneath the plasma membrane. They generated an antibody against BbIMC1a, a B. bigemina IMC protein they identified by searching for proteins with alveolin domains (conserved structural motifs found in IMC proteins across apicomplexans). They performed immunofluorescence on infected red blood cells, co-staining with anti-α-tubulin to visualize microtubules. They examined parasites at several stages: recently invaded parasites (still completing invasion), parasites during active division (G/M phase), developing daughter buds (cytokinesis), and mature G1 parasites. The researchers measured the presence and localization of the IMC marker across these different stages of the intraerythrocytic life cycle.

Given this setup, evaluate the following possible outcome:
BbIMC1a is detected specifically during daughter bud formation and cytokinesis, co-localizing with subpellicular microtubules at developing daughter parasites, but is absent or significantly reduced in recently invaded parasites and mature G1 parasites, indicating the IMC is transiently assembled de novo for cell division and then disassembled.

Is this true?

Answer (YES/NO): NO